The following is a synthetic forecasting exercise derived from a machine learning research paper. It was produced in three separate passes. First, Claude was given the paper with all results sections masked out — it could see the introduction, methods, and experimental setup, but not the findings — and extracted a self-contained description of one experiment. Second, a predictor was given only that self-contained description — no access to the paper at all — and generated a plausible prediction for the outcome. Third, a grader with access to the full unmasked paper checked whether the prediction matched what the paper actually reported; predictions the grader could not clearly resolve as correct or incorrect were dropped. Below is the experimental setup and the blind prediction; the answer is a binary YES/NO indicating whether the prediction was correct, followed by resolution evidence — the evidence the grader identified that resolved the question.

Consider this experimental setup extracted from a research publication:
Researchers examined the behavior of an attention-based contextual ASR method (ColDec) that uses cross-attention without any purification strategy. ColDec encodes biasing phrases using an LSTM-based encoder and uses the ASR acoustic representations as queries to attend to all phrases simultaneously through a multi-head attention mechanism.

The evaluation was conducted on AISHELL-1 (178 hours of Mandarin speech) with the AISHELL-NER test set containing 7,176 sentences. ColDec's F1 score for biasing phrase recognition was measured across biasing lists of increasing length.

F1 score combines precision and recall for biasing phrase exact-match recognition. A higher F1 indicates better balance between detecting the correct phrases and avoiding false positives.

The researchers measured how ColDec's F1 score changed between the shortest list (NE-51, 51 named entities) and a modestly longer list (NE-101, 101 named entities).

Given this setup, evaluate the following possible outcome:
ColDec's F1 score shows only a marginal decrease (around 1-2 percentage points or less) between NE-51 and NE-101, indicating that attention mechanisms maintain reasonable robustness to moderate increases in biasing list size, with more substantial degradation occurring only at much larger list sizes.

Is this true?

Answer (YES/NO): NO